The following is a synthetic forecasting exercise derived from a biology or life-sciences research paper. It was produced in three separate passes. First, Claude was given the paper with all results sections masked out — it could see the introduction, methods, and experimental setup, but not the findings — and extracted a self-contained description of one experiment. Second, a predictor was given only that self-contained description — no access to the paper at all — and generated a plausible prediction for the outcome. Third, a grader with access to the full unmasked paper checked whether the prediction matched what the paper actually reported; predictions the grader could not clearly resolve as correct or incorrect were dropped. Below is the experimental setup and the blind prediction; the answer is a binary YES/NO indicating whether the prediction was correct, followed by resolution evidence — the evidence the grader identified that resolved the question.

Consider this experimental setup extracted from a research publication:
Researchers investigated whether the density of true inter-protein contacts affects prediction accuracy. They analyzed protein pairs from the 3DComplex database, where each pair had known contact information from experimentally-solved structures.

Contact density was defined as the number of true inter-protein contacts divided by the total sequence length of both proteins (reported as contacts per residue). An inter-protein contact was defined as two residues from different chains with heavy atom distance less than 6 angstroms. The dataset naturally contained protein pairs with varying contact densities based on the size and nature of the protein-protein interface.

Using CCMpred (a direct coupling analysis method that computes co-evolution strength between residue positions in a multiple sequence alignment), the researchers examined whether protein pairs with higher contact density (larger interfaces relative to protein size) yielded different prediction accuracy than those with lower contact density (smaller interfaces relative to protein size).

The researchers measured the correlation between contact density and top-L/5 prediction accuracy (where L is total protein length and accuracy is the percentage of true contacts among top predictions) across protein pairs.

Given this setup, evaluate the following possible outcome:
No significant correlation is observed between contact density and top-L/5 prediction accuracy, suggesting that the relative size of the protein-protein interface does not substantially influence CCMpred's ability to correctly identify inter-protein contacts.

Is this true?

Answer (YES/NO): NO